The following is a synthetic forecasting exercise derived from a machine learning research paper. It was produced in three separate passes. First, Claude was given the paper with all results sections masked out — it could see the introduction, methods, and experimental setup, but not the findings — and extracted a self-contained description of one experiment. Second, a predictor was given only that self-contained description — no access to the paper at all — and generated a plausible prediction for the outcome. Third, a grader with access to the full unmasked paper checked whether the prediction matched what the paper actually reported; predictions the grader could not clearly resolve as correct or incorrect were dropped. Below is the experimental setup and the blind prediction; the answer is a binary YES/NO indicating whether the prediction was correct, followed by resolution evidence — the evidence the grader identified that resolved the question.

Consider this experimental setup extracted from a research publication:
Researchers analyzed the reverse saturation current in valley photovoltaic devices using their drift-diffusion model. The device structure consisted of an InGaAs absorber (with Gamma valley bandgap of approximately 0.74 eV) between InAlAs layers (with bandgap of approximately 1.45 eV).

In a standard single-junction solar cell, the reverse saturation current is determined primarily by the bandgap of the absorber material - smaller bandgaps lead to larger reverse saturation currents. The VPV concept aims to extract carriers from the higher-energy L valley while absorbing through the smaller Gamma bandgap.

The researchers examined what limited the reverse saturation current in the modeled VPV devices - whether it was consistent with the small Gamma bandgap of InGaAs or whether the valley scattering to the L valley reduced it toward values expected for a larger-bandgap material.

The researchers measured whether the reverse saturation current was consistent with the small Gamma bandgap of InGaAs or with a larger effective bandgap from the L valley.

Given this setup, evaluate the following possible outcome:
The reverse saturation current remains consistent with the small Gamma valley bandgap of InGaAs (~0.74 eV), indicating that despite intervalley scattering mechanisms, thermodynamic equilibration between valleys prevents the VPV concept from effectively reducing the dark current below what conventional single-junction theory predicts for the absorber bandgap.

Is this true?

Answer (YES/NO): YES